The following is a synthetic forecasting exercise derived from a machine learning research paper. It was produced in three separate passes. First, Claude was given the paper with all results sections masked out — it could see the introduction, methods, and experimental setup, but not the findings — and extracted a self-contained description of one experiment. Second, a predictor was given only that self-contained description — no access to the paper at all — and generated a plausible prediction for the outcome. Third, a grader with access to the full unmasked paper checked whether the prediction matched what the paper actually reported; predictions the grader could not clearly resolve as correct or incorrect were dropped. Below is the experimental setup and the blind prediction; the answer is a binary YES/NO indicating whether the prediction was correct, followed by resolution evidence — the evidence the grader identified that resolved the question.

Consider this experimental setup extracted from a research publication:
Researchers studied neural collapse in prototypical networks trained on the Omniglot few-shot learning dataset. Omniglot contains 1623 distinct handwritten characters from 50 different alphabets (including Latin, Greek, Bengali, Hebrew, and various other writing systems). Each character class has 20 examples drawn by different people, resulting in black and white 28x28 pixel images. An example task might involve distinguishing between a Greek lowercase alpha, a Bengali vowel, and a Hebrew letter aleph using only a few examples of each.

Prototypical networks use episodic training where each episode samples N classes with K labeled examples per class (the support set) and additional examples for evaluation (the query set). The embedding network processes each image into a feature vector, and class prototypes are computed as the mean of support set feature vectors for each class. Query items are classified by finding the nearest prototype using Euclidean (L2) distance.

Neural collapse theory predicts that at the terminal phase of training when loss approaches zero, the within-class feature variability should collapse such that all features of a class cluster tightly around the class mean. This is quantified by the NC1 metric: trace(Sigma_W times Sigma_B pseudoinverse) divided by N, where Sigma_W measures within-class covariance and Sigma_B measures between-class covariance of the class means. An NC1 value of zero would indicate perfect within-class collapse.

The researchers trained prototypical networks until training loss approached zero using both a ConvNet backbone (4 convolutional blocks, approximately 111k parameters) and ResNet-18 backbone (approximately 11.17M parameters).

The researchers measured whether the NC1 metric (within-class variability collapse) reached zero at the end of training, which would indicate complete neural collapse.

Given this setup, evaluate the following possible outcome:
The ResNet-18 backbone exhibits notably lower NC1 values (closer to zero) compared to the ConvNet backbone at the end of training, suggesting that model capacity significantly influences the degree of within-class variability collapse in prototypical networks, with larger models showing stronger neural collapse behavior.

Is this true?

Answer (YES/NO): YES